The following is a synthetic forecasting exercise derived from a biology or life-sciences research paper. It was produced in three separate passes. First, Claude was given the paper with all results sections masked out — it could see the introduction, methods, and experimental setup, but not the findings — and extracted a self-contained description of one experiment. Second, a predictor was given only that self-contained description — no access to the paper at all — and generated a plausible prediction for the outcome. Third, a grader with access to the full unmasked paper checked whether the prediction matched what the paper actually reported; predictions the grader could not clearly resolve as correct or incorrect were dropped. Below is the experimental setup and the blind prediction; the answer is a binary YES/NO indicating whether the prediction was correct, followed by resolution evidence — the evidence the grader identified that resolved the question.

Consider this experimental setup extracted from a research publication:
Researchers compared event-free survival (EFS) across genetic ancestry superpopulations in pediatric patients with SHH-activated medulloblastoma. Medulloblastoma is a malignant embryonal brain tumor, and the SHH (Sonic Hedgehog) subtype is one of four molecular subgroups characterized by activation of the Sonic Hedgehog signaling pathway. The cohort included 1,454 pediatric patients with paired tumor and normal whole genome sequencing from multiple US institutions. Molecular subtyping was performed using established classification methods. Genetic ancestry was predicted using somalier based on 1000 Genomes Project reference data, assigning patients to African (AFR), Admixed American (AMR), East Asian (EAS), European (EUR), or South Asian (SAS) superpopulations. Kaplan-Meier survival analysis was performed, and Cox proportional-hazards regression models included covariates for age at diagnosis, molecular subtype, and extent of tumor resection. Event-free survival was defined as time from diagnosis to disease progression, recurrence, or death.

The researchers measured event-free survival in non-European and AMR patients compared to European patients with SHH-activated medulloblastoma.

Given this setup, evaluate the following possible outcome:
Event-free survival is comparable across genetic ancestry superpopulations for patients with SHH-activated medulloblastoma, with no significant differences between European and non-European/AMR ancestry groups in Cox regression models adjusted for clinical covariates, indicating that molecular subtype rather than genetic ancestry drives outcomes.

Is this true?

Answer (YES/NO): NO